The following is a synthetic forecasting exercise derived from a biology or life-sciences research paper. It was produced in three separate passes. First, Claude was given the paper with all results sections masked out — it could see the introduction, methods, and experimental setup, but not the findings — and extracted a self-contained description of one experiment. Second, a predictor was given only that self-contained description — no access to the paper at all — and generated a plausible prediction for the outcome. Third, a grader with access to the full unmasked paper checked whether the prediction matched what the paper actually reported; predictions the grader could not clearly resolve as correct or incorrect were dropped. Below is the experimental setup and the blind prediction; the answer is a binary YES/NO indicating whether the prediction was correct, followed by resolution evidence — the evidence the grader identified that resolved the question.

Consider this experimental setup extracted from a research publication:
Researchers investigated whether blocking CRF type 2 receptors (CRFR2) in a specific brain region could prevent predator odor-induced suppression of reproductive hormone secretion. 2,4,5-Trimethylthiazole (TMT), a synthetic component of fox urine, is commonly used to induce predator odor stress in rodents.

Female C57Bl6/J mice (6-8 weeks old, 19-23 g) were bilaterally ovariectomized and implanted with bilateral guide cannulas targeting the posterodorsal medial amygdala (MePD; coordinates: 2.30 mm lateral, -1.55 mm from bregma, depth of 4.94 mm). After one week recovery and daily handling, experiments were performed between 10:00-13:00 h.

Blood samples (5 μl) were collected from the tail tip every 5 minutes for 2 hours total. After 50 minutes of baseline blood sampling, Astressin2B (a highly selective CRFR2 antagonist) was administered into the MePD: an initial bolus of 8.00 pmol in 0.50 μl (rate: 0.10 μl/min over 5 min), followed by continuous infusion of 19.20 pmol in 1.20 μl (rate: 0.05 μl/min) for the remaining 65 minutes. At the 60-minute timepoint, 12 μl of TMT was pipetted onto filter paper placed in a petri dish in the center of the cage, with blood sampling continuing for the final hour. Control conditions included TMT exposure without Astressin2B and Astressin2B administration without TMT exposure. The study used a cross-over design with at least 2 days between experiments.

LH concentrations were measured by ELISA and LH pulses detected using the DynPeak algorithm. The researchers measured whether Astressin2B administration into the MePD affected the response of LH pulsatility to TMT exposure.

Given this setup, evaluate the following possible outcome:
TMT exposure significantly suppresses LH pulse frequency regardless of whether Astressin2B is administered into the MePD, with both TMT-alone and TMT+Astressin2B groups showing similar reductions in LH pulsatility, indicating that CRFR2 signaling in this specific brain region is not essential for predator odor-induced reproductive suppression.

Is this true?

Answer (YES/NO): NO